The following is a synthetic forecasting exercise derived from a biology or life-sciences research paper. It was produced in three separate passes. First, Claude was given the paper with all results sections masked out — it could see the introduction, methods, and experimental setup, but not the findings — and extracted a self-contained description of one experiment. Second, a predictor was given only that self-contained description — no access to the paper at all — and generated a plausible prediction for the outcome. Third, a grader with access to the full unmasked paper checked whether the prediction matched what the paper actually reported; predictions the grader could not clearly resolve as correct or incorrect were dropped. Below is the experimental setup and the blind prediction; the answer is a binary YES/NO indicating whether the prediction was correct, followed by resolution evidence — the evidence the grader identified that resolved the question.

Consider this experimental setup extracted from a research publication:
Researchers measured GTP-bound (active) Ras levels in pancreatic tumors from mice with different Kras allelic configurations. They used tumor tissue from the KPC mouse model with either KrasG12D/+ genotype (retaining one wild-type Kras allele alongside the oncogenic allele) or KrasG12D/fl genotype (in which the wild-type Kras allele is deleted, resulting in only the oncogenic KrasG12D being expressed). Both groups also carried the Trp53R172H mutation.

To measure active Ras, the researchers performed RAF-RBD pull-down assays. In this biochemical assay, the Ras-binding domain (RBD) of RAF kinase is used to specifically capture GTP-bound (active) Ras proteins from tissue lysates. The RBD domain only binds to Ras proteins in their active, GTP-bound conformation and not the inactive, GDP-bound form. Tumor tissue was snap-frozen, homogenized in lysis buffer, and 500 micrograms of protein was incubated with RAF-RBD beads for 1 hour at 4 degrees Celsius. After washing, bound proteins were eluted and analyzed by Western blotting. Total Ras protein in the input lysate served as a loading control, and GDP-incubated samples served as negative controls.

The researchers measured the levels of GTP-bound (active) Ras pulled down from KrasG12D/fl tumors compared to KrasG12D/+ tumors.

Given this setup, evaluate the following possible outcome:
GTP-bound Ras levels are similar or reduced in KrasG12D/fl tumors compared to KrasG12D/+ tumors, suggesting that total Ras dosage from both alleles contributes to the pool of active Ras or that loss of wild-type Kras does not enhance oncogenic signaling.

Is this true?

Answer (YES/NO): YES